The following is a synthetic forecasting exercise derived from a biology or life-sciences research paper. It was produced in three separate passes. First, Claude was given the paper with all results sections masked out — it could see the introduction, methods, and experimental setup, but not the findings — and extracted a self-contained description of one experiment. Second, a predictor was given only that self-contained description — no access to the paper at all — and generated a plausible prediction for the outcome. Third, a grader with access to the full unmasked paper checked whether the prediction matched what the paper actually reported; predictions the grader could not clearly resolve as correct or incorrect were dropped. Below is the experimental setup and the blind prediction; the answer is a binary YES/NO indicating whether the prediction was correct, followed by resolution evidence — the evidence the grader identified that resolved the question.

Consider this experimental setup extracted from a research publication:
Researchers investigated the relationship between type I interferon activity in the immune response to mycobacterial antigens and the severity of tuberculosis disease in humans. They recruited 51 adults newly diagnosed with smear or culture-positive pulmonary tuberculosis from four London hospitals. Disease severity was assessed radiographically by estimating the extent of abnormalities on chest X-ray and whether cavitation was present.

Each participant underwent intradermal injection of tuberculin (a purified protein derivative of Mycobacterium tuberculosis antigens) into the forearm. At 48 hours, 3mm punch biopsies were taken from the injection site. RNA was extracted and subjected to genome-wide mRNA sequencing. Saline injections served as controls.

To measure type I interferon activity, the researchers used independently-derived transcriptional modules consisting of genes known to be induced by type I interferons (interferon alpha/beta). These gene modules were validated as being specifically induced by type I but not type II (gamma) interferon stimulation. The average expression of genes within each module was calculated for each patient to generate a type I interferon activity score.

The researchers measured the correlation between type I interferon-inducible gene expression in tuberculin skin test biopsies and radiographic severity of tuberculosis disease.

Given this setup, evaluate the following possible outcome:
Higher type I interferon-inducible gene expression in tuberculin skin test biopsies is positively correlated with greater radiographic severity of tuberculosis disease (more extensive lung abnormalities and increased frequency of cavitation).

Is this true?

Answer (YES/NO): NO